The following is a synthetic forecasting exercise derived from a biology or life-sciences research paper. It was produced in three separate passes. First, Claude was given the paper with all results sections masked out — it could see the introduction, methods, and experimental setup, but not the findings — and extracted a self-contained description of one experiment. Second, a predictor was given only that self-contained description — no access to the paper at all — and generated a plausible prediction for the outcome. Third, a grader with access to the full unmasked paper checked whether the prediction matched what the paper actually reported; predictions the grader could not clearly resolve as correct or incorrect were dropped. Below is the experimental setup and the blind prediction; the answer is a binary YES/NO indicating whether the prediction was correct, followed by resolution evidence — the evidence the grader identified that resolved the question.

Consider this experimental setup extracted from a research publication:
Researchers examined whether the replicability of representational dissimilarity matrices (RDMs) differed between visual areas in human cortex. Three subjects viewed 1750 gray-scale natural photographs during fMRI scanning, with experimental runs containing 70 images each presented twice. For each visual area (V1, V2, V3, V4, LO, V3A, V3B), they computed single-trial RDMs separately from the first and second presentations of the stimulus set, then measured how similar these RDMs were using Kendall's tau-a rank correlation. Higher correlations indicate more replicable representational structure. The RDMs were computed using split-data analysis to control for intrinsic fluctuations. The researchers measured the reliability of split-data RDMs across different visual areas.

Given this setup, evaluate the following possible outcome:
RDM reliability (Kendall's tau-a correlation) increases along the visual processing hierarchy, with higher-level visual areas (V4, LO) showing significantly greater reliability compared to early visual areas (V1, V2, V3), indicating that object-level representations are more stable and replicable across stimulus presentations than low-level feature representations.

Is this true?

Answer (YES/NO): NO